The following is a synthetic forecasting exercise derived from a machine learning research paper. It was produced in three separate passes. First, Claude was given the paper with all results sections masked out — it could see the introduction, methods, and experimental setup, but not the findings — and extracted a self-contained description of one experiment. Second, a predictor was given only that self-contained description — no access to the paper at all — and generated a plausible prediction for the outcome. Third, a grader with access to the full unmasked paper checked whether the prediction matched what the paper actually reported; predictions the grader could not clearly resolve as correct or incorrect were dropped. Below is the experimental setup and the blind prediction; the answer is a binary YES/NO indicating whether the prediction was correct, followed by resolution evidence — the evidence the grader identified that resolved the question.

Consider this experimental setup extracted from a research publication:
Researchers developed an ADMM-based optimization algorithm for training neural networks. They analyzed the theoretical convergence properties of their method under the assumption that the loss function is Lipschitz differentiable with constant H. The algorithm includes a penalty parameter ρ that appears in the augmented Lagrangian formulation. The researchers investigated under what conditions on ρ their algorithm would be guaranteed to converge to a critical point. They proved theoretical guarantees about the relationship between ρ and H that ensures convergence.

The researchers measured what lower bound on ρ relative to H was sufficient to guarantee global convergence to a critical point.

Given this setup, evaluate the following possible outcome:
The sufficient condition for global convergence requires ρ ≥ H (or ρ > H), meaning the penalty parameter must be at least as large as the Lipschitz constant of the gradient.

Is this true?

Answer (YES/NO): NO